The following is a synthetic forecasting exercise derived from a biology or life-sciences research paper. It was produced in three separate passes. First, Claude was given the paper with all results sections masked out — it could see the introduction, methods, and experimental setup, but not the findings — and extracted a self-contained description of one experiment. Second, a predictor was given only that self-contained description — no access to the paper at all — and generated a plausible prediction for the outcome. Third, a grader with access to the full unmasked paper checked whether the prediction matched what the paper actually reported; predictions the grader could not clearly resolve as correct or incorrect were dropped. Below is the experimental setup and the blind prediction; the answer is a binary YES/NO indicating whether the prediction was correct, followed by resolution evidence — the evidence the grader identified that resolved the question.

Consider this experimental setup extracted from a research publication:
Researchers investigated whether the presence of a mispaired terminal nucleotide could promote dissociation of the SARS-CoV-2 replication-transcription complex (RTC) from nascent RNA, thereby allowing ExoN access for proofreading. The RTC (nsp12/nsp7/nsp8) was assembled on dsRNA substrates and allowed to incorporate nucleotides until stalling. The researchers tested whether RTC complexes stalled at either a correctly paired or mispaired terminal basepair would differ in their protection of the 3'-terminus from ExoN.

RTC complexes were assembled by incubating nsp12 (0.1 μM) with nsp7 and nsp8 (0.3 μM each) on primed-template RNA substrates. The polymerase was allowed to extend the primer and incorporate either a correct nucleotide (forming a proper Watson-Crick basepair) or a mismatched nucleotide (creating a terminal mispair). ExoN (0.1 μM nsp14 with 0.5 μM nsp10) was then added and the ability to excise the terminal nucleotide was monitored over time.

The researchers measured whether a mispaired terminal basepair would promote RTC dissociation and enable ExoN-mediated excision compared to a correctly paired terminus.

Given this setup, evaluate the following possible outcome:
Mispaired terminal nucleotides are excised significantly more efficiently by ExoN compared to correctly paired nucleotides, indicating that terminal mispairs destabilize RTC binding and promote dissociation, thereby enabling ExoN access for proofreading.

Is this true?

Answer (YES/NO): NO